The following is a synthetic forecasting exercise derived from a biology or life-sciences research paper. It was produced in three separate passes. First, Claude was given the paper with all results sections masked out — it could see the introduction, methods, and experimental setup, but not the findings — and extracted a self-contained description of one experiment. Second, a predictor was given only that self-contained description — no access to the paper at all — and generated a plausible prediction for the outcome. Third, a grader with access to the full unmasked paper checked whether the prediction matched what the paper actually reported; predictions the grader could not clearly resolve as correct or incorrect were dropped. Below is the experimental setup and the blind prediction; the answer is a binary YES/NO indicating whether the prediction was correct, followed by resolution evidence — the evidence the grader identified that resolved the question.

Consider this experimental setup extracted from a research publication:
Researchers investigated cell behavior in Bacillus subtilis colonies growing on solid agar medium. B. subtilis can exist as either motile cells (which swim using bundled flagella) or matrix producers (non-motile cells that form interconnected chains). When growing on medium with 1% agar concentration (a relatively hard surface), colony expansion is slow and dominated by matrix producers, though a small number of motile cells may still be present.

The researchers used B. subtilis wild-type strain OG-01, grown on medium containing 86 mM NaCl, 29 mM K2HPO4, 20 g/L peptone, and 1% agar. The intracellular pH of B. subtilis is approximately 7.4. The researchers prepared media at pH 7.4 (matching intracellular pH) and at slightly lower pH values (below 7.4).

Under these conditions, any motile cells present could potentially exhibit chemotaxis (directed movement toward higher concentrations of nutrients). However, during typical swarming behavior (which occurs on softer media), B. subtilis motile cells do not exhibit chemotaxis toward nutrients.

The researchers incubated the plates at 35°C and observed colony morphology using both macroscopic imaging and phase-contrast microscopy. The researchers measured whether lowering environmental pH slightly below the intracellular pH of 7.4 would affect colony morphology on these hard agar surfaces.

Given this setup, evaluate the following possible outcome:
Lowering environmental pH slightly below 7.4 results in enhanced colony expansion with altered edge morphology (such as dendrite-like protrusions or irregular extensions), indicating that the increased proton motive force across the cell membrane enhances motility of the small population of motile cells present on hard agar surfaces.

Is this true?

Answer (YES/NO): NO